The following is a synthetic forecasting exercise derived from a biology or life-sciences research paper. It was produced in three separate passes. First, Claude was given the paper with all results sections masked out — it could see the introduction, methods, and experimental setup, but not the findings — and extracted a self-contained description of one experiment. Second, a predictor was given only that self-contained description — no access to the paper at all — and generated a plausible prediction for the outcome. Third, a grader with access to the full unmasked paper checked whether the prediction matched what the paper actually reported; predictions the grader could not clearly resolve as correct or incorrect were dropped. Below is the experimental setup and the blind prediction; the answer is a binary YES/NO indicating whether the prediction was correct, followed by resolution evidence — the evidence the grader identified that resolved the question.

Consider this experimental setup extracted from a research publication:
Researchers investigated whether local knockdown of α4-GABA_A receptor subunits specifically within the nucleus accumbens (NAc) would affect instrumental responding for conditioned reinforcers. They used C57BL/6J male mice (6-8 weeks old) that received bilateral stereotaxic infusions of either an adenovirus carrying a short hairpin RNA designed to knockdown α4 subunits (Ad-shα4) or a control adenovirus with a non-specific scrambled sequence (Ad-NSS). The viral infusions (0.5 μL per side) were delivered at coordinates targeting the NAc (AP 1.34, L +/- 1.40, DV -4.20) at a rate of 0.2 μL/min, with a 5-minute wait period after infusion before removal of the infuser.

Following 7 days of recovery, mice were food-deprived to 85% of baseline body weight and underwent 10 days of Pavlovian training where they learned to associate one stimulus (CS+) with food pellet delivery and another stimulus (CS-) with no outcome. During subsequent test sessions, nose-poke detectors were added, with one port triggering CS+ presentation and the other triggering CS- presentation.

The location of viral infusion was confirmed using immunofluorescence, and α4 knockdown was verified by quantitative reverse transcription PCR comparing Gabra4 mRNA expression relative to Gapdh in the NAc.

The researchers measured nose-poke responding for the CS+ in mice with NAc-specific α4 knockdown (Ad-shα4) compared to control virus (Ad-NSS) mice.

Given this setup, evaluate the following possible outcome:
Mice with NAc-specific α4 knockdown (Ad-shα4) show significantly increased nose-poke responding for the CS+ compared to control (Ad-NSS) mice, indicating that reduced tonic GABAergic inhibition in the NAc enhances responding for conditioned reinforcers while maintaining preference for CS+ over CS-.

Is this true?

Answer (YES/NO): YES